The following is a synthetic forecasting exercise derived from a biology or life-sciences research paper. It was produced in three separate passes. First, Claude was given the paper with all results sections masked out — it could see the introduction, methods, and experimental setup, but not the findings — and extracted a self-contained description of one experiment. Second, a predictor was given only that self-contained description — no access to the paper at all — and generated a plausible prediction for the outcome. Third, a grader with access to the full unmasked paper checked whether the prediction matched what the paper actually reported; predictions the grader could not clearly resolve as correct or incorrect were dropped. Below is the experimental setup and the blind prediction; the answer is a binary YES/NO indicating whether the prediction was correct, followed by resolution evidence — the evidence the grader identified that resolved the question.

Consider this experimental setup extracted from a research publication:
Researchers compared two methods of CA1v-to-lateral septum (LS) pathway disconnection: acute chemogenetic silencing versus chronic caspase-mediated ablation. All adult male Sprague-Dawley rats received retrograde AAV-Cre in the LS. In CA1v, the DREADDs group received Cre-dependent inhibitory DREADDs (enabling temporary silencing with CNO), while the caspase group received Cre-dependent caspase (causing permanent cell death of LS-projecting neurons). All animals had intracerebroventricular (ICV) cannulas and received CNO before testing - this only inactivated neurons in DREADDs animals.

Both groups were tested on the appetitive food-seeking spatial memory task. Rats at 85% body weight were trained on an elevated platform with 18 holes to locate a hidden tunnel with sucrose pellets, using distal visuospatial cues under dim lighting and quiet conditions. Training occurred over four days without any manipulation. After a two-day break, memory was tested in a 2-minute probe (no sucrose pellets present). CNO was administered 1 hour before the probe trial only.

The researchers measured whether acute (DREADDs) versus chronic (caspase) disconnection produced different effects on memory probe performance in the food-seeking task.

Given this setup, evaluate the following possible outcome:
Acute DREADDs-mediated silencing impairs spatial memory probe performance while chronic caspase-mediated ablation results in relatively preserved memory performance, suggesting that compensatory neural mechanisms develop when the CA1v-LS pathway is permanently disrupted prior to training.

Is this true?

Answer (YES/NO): NO